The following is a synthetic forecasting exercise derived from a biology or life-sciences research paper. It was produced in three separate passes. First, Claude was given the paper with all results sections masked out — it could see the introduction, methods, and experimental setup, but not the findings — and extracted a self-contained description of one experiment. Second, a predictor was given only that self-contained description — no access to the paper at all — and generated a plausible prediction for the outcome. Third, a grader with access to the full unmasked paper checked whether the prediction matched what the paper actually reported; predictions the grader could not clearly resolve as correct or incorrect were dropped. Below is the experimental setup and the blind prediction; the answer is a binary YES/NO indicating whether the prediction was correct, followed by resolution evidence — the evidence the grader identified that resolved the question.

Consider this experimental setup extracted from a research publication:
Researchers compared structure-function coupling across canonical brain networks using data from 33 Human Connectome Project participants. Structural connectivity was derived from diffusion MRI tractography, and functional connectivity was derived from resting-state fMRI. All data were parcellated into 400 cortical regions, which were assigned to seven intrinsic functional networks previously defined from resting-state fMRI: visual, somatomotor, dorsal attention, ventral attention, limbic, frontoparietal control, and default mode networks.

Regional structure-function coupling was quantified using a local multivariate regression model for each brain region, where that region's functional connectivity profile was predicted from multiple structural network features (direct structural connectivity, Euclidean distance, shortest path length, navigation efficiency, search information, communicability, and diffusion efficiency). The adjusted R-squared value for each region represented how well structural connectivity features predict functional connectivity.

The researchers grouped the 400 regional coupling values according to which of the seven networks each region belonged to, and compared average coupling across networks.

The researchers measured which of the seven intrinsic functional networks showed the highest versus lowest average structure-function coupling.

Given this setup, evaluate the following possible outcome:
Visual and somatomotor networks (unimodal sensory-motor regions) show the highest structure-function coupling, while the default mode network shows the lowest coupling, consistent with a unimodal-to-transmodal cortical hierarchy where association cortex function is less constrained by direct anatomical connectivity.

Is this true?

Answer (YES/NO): YES